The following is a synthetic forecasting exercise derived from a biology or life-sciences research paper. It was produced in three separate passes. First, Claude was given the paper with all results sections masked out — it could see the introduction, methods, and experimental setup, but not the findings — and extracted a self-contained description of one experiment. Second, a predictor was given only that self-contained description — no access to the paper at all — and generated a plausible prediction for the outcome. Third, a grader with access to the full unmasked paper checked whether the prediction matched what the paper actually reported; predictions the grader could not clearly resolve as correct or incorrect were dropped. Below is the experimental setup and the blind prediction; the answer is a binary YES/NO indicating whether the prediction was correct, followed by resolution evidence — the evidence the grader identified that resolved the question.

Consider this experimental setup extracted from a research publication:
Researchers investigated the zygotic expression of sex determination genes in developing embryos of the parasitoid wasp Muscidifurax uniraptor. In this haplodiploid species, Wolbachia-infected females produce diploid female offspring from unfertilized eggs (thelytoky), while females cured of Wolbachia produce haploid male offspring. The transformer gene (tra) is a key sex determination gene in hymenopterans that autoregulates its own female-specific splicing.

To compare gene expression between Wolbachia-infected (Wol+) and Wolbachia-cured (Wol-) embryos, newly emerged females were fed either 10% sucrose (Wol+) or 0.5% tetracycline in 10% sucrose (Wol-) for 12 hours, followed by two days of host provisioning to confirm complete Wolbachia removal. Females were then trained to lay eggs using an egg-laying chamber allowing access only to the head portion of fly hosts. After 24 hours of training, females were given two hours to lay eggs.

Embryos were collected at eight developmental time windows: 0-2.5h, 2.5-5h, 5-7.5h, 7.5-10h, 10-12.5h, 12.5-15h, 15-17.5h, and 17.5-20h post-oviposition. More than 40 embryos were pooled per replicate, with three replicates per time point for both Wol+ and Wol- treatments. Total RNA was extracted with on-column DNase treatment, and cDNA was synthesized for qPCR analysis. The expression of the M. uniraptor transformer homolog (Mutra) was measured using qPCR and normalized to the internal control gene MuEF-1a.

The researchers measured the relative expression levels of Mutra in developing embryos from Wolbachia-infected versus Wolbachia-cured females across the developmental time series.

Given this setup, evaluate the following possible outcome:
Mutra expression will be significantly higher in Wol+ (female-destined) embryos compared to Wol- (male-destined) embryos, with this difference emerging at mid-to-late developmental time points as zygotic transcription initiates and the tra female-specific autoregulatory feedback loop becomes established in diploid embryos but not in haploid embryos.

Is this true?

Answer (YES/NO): YES